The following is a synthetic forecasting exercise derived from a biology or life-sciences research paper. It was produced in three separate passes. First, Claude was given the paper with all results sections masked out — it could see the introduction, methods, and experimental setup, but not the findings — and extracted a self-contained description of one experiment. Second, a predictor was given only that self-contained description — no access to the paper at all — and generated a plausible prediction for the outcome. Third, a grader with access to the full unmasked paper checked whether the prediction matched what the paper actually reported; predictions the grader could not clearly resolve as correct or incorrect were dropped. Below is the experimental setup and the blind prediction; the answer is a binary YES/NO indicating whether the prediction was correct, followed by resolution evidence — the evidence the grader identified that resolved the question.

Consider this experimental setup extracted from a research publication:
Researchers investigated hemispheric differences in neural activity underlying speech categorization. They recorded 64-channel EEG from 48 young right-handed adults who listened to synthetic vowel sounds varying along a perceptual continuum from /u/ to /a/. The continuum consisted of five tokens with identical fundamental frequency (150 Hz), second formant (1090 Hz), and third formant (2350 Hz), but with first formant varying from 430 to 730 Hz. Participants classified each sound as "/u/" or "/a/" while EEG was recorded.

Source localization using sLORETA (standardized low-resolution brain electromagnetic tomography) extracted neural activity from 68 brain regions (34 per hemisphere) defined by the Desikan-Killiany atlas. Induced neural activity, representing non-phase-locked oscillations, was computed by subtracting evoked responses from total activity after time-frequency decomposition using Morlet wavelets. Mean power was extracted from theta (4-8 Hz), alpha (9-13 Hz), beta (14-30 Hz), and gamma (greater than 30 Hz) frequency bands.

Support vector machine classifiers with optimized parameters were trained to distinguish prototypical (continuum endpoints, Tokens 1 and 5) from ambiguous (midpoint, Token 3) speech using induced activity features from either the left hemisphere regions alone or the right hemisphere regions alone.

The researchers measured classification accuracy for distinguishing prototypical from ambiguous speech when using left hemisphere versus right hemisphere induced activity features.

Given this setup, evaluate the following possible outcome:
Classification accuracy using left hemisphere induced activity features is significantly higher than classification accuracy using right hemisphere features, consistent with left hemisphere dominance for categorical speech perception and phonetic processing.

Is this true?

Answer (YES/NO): NO